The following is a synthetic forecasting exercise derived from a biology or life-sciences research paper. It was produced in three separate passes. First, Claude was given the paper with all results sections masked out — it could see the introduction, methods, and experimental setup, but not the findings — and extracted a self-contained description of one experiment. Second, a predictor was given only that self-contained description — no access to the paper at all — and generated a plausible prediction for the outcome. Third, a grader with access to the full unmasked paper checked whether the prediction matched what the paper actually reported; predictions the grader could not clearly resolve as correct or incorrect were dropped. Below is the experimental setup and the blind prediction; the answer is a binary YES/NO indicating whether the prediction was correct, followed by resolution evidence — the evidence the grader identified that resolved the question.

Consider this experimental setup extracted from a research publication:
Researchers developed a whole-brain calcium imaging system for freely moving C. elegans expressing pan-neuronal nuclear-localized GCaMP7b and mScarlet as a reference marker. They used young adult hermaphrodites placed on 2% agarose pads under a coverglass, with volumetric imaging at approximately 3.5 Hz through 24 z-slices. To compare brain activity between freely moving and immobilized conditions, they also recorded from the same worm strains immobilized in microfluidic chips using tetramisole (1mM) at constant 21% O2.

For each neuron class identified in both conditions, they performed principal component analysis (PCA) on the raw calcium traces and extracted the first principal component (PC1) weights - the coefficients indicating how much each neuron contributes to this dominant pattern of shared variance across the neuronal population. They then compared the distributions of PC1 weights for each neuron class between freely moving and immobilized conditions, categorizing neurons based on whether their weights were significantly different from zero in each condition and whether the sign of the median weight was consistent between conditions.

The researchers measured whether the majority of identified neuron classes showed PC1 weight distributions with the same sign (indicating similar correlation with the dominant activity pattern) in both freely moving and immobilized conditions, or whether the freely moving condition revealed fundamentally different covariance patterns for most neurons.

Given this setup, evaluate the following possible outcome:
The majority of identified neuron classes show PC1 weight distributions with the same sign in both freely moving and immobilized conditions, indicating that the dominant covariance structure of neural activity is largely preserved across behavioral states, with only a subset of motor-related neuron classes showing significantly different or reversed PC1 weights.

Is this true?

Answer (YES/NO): NO